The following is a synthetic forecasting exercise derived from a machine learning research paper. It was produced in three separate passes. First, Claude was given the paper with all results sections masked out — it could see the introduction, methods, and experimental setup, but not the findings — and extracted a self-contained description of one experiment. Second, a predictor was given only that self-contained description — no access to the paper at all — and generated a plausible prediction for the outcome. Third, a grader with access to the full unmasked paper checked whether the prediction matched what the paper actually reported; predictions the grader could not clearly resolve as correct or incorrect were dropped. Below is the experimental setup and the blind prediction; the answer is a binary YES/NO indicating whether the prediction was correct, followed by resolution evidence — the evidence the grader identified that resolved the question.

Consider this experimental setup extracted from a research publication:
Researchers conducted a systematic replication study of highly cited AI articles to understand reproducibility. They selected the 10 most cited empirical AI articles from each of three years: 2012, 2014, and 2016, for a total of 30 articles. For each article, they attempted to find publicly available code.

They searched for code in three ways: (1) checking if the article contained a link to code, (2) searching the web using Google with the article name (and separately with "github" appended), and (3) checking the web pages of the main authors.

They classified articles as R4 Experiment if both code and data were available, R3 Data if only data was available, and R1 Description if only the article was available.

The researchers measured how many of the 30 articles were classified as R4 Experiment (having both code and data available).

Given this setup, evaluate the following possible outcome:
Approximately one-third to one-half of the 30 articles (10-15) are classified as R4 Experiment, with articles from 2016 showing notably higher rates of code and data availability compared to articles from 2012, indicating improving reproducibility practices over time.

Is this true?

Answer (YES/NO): NO